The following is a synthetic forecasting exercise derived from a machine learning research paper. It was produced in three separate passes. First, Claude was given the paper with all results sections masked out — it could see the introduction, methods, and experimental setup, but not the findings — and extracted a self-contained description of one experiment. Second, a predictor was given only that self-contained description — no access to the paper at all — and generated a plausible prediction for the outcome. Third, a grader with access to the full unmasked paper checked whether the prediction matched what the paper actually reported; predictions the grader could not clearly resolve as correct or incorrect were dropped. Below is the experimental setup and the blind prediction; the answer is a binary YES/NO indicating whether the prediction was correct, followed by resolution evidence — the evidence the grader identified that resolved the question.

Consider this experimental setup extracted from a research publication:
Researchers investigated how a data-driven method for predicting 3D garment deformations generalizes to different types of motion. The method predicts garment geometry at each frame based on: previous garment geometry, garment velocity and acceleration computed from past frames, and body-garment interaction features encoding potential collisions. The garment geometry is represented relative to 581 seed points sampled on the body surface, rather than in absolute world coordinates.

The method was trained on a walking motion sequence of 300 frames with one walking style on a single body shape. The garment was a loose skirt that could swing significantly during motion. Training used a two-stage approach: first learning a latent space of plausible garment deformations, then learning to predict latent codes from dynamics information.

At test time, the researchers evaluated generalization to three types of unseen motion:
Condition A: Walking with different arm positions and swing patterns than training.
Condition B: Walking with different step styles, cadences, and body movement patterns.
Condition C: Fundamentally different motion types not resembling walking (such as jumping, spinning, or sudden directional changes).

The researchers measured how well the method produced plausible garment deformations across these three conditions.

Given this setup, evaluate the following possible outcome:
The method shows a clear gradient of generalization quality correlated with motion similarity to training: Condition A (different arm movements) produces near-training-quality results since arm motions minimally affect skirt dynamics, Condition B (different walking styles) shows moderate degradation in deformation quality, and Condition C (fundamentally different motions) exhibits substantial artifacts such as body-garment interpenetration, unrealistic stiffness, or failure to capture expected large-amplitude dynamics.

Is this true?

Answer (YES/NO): NO